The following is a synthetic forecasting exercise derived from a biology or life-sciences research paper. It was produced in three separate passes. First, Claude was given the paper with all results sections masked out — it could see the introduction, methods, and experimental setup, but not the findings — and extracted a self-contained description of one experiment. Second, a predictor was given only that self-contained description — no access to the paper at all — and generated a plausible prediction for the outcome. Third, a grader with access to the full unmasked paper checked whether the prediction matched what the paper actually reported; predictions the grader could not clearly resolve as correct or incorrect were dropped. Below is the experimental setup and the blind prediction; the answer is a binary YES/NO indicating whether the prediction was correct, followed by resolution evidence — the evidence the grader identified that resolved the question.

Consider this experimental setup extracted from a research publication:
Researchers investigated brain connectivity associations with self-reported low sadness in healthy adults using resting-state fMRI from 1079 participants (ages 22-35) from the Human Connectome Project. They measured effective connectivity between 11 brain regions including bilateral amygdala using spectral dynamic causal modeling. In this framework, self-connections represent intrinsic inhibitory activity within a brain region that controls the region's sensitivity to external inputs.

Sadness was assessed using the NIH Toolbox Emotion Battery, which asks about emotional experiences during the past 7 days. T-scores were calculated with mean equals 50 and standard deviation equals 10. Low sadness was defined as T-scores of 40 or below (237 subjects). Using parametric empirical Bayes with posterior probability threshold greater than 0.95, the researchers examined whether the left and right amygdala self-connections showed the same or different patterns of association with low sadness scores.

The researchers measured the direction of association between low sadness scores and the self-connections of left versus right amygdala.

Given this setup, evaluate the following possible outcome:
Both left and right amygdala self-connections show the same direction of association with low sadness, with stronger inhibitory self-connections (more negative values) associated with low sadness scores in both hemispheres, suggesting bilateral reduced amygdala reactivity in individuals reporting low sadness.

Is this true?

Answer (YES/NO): NO